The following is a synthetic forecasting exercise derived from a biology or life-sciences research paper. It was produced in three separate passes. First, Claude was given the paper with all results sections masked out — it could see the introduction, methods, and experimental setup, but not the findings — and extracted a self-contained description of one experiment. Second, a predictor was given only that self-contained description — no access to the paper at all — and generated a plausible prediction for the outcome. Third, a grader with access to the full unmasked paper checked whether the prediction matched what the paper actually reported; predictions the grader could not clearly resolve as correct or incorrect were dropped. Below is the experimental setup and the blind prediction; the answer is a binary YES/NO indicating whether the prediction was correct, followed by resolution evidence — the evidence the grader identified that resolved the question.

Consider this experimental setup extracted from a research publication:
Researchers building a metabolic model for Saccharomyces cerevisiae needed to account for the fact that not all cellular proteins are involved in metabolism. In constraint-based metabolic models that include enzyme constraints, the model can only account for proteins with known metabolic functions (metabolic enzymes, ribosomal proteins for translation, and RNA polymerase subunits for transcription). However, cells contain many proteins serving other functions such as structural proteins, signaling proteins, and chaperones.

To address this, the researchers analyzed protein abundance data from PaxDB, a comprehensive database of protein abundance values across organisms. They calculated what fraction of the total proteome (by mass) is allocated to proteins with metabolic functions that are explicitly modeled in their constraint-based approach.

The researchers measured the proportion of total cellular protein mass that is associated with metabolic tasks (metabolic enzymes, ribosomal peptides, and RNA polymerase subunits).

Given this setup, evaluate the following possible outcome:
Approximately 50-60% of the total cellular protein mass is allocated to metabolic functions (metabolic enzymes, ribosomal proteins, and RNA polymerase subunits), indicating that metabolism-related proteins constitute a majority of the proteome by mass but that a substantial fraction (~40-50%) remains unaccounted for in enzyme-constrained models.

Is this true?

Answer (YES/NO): YES